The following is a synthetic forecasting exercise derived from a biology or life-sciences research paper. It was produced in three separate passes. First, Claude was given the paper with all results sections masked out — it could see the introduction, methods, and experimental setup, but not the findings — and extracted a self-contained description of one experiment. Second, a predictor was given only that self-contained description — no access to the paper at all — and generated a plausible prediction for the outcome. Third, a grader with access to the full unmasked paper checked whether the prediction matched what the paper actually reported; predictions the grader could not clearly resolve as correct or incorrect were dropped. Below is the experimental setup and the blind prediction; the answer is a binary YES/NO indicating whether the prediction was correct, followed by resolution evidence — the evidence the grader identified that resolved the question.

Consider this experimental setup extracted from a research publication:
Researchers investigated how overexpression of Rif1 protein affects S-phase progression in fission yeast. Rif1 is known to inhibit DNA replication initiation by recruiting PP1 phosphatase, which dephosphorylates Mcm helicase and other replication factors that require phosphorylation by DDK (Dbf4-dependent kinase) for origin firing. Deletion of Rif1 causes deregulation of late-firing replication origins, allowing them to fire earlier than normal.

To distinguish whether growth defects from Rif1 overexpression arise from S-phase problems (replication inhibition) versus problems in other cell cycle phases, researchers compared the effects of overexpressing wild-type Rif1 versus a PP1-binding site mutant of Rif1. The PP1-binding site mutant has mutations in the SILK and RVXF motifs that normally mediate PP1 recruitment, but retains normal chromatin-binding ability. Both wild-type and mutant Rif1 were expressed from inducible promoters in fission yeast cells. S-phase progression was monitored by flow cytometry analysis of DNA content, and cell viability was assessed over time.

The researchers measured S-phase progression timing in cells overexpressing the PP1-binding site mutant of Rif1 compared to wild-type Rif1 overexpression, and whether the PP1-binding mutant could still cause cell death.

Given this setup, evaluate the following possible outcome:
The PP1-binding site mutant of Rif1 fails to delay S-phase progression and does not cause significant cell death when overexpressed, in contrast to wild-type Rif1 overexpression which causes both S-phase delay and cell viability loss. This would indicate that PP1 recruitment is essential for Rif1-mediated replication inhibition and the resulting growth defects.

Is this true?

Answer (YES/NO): NO